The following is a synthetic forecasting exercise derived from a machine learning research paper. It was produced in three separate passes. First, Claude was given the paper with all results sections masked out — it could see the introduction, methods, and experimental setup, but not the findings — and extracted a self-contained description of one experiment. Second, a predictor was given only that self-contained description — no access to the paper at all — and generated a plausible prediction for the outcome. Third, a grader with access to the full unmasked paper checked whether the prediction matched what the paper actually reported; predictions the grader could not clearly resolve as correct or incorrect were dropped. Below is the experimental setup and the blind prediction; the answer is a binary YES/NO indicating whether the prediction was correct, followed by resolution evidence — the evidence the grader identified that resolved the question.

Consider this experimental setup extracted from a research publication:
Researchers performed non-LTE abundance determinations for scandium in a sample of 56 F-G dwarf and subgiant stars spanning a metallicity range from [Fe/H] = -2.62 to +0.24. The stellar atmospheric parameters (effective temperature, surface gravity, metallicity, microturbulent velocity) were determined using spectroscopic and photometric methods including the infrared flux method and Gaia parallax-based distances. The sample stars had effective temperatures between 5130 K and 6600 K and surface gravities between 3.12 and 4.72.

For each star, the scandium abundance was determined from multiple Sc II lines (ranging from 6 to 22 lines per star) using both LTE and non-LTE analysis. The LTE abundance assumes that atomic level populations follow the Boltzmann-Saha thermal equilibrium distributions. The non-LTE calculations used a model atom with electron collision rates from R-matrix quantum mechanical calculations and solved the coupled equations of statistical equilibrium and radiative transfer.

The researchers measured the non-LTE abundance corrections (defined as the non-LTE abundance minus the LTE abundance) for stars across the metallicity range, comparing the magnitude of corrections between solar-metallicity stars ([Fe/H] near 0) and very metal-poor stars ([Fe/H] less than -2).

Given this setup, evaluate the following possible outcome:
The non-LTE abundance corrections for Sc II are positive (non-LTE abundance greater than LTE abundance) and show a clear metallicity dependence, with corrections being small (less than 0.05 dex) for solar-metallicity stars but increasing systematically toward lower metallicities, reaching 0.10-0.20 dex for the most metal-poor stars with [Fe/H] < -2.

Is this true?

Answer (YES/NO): NO